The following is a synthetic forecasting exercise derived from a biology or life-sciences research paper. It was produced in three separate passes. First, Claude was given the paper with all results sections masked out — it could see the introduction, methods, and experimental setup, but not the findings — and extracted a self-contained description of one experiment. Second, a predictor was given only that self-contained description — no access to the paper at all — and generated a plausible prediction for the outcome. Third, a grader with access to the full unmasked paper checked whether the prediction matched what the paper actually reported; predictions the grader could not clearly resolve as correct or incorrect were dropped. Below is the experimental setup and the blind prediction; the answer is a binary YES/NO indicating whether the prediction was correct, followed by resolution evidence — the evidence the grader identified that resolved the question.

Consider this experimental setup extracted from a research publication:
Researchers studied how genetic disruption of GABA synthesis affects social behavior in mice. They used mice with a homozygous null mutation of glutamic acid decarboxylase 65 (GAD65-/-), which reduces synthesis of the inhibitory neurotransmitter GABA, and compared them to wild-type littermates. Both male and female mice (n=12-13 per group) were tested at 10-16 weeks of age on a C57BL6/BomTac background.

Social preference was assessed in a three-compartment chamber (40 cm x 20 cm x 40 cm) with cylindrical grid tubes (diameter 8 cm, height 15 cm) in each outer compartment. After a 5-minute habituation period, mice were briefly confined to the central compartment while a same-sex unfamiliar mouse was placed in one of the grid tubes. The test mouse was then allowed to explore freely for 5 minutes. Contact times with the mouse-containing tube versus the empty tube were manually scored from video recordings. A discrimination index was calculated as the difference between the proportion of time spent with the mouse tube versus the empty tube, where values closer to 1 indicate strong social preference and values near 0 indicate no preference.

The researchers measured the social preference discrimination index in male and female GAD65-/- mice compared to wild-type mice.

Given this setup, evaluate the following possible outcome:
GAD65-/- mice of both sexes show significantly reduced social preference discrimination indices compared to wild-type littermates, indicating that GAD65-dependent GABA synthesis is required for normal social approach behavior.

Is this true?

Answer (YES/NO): NO